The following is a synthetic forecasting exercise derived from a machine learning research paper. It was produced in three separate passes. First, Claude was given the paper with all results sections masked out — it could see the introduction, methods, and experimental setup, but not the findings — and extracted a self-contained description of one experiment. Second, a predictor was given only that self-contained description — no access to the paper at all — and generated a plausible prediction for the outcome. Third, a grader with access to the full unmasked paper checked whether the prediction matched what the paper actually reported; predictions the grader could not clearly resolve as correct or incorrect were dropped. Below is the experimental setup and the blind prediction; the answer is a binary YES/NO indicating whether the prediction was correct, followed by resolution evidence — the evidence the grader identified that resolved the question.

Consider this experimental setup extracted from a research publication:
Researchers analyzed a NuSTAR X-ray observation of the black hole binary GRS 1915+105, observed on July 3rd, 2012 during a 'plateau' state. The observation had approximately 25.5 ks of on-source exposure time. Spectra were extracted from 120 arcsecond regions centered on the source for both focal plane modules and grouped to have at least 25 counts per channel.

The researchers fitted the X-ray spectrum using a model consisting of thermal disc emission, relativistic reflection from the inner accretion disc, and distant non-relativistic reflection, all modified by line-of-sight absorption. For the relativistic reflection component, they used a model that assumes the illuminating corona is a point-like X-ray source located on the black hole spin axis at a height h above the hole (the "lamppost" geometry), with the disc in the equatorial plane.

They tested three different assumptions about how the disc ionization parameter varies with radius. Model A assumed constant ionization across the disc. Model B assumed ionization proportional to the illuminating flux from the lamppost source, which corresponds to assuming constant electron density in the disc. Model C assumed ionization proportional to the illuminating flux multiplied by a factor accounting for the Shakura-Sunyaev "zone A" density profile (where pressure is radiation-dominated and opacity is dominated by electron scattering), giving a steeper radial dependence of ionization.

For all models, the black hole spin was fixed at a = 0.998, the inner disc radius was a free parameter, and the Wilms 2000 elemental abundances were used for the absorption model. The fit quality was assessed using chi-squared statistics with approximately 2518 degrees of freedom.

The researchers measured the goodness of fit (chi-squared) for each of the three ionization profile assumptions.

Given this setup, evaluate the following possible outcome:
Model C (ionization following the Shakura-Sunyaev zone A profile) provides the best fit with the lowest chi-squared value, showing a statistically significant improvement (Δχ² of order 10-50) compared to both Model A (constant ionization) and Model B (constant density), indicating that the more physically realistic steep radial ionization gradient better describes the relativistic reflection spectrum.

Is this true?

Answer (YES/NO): YES